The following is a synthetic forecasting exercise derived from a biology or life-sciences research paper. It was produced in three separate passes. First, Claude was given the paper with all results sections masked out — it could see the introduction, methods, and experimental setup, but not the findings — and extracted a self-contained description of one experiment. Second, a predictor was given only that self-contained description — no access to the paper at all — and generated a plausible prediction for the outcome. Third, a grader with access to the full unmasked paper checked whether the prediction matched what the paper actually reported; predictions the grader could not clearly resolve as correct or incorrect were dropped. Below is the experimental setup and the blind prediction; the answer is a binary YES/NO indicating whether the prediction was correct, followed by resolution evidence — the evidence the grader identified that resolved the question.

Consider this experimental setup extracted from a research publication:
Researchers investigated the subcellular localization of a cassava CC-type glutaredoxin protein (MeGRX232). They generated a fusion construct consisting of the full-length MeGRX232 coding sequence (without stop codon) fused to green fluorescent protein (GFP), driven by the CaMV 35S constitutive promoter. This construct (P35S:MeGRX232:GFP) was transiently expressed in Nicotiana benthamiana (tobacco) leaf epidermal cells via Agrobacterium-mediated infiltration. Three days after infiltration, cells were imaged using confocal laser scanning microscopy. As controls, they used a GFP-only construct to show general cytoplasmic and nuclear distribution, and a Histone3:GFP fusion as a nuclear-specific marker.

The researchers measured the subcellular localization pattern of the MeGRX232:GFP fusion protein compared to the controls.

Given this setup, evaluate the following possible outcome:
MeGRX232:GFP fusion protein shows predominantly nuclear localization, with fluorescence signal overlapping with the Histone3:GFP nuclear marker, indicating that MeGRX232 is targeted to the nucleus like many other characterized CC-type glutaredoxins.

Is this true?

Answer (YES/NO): NO